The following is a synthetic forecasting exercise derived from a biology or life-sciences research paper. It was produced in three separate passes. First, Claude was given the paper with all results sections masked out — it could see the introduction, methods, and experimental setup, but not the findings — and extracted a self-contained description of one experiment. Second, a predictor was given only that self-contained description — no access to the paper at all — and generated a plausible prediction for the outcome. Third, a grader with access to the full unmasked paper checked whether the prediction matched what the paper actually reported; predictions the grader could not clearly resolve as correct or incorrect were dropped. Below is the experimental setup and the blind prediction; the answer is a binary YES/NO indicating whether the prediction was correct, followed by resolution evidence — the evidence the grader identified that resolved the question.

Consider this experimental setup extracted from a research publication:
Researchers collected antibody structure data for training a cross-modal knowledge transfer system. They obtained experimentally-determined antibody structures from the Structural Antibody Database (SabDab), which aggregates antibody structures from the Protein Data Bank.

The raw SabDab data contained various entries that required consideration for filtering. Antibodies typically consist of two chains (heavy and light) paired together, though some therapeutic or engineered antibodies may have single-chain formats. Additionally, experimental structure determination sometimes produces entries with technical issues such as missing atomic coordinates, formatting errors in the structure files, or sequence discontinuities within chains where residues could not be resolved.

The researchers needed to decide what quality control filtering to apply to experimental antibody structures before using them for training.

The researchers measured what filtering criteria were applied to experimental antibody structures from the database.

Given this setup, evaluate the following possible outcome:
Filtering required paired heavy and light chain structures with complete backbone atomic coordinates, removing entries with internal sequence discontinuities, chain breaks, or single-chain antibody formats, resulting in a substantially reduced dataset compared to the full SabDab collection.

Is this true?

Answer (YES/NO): NO